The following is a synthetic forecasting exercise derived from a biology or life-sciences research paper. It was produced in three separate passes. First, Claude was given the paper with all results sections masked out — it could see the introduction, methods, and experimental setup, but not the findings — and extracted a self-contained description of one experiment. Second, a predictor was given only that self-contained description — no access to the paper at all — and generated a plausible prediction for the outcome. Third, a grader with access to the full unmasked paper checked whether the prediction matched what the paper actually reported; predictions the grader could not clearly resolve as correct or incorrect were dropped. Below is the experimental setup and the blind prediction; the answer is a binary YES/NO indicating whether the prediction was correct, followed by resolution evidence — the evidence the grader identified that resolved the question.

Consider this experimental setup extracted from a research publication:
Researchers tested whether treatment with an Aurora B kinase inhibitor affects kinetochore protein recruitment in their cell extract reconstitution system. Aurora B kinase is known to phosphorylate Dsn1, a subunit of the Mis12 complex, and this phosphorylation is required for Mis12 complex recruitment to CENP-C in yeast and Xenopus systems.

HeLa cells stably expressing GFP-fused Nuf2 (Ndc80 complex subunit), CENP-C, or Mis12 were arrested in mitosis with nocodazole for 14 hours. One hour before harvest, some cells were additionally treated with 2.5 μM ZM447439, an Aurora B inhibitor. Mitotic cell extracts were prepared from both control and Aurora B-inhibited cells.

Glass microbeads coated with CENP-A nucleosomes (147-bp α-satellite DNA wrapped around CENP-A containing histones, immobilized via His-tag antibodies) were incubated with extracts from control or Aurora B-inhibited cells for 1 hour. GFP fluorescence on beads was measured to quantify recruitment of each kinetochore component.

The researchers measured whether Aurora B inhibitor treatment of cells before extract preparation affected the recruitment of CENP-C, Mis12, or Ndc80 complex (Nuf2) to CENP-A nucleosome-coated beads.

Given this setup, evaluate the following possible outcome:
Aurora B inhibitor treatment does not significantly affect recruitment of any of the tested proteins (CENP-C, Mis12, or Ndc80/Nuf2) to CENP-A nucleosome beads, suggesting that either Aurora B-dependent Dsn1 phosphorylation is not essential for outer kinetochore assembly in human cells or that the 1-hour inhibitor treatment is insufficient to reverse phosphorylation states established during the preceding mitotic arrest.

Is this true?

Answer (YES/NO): YES